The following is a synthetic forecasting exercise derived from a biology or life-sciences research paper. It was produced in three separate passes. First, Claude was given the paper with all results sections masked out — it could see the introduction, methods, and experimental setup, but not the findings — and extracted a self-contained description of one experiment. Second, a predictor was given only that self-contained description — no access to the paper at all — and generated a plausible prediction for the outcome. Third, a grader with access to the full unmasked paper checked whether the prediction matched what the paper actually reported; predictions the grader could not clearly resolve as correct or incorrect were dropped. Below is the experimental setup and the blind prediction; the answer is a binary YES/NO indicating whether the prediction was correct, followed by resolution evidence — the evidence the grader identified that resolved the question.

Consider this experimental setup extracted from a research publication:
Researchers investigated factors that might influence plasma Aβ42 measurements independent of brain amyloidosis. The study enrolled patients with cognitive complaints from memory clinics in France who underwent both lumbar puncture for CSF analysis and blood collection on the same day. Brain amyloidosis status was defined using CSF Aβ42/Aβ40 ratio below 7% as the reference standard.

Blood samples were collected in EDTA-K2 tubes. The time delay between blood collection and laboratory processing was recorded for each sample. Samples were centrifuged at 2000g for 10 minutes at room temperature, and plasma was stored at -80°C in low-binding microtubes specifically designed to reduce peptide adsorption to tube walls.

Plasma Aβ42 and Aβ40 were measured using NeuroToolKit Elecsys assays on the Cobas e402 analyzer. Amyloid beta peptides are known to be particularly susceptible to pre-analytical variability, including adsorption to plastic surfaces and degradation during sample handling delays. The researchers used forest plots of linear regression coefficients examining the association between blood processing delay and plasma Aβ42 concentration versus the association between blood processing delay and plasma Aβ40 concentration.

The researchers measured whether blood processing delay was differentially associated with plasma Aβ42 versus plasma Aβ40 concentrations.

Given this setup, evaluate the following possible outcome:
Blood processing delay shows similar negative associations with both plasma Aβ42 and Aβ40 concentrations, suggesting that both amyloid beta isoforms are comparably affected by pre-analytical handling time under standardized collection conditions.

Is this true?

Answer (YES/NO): YES